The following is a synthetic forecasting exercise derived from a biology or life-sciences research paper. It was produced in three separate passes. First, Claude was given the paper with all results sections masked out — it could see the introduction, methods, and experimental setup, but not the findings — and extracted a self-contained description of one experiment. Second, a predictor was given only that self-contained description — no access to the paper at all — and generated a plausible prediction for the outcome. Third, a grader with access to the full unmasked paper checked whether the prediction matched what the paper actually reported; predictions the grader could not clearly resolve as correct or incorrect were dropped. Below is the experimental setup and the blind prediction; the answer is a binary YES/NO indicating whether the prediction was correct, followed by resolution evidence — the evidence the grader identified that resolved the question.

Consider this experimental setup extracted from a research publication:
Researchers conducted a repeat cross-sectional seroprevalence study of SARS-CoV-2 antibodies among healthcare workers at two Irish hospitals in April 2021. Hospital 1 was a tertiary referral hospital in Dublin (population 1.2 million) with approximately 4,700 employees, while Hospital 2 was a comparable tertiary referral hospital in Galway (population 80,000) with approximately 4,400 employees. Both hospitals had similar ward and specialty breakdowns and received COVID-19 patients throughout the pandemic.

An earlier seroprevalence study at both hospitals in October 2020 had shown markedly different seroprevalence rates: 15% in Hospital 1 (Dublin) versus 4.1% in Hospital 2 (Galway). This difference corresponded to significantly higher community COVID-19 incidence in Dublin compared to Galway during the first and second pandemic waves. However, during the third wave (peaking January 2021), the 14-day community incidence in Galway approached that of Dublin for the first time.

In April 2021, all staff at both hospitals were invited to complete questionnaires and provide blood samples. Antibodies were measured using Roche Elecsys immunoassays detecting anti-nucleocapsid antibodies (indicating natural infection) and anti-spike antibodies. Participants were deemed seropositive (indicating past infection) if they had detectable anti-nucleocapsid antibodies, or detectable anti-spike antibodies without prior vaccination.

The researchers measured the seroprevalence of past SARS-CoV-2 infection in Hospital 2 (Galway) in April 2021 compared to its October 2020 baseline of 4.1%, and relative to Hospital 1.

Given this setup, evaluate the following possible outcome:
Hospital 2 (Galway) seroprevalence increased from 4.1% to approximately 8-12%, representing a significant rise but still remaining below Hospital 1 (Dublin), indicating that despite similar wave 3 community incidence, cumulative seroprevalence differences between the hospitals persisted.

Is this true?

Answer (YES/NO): NO